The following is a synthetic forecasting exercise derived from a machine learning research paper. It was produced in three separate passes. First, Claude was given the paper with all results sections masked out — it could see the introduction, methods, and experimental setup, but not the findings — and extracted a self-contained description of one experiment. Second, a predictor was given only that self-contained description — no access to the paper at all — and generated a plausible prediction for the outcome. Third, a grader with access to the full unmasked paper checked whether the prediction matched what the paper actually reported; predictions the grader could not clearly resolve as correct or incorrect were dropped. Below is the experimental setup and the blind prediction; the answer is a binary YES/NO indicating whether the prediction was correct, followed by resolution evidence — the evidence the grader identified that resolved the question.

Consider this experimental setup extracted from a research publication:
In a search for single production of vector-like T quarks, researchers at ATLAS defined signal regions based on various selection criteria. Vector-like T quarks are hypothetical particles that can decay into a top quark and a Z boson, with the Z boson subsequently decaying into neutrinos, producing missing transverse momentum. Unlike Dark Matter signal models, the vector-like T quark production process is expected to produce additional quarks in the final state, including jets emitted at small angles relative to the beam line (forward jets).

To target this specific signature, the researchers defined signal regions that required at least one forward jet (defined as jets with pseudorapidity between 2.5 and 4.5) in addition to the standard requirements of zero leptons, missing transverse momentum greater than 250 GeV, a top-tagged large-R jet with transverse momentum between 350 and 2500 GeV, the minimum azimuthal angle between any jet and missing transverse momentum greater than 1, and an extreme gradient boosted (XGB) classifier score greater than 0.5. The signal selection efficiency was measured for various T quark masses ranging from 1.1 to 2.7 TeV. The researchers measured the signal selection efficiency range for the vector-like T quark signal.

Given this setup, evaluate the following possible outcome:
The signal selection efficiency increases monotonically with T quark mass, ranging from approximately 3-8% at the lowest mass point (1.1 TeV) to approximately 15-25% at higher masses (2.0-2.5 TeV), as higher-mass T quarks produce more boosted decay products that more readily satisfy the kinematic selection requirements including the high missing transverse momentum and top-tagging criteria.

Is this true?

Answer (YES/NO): NO